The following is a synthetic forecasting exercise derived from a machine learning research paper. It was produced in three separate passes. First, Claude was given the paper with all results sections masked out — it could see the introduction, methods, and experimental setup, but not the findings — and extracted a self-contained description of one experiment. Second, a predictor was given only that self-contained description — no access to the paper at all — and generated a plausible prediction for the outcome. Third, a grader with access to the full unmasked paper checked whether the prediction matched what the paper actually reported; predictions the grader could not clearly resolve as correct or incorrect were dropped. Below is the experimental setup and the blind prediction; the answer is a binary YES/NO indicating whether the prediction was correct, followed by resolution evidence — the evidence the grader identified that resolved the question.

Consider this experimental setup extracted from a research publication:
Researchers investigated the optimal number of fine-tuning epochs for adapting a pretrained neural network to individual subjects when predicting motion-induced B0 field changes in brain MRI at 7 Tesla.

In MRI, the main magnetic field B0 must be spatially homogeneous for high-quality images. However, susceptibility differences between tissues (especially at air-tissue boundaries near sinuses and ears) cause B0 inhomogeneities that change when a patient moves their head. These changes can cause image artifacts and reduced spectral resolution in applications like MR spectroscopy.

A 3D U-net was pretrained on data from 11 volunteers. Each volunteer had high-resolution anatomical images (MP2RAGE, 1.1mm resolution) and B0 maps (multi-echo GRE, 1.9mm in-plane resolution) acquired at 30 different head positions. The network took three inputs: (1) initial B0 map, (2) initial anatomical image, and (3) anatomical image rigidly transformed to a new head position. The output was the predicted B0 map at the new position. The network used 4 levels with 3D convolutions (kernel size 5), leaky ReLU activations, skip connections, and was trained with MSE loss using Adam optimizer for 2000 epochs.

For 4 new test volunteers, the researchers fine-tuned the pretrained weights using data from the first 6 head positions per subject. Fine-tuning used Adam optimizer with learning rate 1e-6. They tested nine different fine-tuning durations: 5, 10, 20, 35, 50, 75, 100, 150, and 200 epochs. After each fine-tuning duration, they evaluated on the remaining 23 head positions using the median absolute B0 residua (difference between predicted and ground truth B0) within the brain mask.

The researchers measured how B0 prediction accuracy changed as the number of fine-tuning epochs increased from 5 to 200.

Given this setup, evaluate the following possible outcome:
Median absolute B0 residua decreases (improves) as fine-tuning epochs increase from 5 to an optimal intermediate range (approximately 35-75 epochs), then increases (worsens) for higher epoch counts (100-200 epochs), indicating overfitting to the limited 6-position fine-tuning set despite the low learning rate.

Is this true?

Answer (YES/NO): NO